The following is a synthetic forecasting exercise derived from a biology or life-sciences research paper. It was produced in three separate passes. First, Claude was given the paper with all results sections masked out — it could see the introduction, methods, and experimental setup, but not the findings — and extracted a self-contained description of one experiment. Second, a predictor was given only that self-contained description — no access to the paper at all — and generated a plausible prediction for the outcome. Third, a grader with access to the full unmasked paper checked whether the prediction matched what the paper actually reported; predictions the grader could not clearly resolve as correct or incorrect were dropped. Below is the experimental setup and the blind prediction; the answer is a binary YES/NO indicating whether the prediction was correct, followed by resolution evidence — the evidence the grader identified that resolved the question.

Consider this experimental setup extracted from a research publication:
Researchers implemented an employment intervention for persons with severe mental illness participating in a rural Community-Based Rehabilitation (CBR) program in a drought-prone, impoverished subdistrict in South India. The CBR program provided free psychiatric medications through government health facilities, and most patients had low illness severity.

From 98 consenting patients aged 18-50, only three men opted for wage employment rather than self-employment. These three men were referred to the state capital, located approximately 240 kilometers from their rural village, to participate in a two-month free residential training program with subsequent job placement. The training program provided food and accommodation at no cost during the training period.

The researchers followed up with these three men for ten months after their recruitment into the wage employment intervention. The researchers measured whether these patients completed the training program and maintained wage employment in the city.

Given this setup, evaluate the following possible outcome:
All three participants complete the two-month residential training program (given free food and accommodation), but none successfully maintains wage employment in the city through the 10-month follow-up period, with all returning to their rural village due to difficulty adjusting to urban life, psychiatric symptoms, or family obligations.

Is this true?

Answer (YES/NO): NO